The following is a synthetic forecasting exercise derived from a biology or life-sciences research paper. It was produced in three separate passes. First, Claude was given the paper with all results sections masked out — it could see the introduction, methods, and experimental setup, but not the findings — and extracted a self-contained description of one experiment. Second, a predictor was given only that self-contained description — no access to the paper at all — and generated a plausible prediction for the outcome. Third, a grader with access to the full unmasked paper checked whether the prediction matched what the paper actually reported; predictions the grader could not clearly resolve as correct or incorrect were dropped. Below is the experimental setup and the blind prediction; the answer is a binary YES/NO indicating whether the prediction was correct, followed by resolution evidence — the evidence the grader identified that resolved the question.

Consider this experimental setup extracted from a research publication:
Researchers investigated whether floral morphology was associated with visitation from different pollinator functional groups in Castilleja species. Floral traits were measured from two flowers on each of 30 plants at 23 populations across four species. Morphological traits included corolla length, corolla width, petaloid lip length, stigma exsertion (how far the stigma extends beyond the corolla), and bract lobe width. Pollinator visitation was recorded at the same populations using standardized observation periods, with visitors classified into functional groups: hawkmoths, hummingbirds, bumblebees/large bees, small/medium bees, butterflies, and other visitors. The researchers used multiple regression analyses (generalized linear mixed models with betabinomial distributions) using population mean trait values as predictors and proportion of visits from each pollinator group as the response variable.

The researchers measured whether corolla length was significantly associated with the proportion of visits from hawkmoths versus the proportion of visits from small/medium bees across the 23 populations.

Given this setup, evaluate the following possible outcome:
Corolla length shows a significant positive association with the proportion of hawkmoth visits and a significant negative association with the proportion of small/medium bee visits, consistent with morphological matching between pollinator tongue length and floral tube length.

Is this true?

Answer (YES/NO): NO